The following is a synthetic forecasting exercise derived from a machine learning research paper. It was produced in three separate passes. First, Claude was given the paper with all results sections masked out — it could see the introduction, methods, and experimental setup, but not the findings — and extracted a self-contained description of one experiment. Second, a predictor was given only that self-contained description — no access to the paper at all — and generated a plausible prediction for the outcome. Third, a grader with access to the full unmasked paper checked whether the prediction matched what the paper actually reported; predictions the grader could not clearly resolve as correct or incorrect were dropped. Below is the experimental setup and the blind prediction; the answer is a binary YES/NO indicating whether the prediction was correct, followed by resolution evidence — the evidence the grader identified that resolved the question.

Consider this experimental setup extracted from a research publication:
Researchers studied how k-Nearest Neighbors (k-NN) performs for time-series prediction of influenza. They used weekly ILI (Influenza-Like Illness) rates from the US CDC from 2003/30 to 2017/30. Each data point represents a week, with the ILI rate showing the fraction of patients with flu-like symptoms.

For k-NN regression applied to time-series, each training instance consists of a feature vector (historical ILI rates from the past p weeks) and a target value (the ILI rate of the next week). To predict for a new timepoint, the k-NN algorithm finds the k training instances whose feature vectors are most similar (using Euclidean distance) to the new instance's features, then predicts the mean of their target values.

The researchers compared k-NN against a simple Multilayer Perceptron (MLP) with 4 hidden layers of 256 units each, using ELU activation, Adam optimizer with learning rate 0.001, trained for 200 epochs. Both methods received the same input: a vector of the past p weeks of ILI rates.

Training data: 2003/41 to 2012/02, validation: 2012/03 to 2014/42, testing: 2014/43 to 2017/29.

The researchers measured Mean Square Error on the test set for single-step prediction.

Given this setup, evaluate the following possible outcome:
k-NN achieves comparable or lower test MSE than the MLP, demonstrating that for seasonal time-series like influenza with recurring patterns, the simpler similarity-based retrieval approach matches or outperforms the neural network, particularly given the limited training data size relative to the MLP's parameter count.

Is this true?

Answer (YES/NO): NO